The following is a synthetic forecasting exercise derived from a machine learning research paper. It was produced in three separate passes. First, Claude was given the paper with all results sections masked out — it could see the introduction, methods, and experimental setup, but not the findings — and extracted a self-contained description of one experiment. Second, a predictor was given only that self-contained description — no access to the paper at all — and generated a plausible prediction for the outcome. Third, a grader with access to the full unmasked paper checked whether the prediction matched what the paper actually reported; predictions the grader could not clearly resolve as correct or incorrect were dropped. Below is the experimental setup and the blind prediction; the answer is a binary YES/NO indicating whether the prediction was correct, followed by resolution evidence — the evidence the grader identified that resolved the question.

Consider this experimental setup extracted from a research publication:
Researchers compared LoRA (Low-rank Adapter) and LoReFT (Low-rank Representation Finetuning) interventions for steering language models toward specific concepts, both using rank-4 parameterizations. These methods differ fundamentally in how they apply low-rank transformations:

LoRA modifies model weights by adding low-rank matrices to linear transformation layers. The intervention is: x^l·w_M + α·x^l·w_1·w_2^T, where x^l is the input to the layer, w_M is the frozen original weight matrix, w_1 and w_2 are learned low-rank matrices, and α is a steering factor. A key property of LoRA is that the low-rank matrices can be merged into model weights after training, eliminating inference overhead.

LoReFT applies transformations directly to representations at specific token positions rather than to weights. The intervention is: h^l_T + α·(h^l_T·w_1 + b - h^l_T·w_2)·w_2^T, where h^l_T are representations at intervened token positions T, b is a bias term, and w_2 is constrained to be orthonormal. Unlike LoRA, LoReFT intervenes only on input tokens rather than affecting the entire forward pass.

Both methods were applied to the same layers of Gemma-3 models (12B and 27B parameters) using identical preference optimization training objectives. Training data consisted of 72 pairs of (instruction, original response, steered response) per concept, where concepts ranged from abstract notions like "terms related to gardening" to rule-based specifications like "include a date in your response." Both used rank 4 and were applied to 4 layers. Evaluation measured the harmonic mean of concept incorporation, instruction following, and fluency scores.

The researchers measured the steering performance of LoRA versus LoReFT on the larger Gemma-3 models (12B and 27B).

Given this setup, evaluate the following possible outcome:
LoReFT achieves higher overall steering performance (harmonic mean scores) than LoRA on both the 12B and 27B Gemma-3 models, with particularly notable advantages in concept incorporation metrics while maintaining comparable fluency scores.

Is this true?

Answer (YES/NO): NO